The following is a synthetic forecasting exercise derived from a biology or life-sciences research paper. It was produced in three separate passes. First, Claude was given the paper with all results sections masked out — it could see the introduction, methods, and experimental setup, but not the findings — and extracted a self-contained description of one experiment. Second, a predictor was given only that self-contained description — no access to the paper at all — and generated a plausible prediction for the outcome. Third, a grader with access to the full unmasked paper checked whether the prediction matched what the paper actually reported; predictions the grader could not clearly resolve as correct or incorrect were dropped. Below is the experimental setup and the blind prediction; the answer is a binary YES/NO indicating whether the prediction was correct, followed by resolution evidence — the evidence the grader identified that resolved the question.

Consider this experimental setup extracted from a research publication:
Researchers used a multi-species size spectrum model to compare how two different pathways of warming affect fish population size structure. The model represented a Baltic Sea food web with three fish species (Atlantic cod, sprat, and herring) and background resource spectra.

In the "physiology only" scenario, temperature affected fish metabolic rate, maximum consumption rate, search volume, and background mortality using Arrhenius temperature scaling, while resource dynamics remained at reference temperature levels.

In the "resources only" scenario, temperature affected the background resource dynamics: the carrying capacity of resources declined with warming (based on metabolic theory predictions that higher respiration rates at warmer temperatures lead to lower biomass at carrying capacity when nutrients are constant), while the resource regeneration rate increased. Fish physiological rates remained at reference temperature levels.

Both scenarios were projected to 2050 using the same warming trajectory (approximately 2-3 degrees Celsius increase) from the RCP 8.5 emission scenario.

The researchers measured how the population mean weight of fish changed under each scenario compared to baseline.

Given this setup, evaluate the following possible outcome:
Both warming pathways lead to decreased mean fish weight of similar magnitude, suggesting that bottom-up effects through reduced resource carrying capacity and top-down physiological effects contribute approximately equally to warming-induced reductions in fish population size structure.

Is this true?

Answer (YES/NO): NO